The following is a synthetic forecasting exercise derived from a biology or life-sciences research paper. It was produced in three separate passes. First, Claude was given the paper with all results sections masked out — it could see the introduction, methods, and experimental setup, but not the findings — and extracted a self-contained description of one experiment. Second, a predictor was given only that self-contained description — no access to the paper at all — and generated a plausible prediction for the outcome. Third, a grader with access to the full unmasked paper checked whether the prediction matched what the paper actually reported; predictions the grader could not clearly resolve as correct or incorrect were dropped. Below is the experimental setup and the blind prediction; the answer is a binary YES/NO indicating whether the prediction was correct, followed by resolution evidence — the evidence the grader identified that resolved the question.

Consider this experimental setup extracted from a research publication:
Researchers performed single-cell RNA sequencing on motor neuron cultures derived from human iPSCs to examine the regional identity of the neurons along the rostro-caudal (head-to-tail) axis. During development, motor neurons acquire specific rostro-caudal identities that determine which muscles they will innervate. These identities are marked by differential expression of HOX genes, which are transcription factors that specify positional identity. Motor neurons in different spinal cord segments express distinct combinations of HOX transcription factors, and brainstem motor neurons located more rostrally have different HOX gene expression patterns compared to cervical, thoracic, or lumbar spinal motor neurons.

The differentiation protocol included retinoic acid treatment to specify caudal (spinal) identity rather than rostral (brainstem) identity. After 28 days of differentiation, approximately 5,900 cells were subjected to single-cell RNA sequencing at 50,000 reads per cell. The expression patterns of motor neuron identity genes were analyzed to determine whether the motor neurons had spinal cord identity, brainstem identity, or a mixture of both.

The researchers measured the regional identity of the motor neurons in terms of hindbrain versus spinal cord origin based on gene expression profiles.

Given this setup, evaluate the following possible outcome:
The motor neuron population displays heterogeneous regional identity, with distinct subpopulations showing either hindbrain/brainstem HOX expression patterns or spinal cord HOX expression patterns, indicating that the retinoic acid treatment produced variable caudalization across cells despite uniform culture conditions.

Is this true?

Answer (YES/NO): YES